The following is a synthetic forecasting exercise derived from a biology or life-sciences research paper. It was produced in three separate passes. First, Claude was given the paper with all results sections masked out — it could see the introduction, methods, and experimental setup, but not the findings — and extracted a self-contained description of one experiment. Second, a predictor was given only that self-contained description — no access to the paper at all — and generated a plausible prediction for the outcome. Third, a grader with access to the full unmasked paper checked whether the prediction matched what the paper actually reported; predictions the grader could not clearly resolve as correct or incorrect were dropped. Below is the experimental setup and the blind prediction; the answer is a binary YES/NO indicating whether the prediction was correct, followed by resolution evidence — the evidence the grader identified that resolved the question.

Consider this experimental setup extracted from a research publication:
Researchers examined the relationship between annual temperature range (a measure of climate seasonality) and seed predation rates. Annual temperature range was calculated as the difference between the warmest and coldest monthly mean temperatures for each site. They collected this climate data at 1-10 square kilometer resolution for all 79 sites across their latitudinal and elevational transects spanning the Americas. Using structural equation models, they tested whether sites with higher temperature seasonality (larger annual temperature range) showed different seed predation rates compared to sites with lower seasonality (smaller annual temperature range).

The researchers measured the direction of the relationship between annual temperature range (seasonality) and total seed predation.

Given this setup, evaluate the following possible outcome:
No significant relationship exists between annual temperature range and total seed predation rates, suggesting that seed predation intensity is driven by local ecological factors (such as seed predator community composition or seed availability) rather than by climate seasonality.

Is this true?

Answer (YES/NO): NO